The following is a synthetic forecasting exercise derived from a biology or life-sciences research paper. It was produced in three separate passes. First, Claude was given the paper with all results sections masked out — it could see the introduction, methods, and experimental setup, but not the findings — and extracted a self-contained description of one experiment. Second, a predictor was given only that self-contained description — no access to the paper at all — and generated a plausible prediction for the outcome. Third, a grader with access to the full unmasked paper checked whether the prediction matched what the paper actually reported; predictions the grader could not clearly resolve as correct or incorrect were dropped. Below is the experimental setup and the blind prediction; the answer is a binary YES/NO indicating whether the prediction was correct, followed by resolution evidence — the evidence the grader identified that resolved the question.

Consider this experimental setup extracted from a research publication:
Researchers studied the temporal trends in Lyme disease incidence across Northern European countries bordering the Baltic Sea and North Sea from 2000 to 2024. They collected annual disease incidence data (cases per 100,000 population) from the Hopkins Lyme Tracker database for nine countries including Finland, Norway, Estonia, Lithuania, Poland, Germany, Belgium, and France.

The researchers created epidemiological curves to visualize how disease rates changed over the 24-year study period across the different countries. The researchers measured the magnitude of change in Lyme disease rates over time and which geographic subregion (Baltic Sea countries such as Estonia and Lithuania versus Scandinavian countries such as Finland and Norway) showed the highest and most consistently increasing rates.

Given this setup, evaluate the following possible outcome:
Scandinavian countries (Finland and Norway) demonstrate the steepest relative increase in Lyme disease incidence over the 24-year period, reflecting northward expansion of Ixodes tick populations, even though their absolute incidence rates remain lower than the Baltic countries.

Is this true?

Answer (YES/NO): NO